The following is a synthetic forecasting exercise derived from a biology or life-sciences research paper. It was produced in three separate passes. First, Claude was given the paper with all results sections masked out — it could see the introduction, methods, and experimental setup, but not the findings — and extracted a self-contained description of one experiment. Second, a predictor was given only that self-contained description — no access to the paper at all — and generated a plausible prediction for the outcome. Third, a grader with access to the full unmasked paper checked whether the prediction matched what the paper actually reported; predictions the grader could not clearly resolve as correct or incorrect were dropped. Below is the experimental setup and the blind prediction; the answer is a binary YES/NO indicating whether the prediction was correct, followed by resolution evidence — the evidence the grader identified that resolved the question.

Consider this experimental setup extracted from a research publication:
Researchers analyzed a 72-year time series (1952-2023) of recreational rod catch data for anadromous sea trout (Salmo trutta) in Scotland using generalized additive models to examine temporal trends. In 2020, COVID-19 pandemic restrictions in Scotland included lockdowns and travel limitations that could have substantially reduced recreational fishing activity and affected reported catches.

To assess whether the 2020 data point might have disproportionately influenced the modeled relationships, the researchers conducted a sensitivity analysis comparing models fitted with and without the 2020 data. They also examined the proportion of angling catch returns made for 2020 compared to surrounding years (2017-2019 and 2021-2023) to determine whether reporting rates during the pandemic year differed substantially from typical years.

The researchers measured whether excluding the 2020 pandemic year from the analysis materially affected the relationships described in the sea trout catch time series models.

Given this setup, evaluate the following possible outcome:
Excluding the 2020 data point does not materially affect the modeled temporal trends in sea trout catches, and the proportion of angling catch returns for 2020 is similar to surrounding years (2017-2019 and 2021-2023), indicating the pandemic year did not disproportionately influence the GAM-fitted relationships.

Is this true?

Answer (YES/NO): YES